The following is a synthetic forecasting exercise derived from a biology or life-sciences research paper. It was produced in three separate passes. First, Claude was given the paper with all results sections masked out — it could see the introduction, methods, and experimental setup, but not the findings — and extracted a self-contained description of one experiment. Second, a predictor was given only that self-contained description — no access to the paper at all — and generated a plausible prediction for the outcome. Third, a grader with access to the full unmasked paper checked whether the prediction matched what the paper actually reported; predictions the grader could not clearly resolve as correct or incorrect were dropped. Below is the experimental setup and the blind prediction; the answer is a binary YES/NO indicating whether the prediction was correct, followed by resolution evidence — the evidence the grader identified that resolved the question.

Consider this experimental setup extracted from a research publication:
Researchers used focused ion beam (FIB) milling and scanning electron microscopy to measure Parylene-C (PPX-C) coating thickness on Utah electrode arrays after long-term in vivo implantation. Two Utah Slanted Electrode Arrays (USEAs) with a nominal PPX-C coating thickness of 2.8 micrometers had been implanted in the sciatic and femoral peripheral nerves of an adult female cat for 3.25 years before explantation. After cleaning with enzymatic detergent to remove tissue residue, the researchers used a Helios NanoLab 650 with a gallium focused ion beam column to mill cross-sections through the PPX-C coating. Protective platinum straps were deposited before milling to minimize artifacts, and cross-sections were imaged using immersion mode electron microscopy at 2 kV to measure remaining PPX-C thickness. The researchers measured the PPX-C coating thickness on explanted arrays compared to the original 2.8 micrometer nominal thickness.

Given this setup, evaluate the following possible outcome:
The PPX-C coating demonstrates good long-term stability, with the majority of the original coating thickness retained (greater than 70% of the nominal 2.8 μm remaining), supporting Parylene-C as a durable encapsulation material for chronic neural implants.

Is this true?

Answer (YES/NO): NO